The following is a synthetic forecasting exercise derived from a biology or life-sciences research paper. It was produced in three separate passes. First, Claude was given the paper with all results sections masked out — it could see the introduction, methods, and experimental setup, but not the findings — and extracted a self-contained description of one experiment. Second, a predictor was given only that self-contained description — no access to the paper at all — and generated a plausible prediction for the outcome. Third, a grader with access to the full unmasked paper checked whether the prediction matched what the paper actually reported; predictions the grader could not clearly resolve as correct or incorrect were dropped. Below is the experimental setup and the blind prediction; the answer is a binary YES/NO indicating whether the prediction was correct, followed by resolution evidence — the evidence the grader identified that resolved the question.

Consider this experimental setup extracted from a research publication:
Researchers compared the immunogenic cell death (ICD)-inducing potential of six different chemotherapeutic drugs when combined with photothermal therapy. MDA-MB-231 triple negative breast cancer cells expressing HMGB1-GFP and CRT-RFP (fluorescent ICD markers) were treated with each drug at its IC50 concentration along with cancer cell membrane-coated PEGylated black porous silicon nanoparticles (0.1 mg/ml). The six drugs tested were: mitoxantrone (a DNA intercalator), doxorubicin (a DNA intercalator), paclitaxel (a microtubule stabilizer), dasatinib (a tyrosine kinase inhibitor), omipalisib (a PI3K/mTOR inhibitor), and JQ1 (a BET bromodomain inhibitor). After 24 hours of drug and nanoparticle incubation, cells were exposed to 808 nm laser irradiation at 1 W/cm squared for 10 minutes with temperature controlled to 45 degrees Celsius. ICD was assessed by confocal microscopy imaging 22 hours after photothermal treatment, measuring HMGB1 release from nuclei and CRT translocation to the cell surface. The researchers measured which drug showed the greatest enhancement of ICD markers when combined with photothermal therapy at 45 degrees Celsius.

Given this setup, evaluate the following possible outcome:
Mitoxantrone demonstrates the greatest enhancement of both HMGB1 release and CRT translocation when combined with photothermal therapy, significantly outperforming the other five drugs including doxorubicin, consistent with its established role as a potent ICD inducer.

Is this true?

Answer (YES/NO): NO